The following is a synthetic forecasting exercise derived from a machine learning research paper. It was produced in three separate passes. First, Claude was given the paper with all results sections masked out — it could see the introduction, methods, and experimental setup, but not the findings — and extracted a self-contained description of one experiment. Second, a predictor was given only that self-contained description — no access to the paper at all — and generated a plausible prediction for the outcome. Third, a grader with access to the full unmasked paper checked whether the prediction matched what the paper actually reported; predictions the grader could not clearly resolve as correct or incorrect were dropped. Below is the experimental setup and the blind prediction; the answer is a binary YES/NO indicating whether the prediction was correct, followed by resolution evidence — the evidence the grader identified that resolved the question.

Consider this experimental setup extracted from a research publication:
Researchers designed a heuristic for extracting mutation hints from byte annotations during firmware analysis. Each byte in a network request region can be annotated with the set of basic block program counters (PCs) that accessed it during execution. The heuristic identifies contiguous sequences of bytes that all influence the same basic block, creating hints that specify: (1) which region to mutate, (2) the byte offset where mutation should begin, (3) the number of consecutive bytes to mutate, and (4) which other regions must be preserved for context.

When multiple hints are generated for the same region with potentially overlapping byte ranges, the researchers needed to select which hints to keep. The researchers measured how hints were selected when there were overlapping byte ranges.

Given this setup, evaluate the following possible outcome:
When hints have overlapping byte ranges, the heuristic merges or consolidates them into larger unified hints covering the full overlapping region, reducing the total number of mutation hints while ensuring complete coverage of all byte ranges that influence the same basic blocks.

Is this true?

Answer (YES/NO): NO